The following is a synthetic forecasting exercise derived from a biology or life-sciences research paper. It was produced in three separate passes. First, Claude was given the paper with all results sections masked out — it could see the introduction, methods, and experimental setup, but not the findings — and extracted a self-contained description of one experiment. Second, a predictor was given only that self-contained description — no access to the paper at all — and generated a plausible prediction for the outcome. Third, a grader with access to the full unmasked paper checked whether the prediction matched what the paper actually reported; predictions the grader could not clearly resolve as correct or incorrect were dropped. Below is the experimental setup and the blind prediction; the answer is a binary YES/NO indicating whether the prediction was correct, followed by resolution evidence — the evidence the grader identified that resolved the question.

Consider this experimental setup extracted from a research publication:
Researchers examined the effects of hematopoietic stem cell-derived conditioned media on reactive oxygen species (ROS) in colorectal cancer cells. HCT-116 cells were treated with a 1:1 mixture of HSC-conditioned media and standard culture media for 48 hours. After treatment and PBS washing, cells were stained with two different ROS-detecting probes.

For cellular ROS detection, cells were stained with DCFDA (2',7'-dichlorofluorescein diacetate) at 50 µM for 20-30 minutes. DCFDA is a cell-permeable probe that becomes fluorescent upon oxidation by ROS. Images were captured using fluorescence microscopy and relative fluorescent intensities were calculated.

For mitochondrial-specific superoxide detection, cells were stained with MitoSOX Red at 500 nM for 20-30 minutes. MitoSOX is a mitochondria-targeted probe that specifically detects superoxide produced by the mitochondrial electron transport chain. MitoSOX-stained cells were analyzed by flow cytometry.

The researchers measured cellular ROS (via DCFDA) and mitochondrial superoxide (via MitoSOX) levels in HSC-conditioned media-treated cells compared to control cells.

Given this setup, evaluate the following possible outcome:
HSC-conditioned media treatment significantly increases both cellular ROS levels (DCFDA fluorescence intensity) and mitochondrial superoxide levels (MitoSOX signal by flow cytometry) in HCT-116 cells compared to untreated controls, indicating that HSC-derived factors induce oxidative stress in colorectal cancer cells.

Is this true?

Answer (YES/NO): YES